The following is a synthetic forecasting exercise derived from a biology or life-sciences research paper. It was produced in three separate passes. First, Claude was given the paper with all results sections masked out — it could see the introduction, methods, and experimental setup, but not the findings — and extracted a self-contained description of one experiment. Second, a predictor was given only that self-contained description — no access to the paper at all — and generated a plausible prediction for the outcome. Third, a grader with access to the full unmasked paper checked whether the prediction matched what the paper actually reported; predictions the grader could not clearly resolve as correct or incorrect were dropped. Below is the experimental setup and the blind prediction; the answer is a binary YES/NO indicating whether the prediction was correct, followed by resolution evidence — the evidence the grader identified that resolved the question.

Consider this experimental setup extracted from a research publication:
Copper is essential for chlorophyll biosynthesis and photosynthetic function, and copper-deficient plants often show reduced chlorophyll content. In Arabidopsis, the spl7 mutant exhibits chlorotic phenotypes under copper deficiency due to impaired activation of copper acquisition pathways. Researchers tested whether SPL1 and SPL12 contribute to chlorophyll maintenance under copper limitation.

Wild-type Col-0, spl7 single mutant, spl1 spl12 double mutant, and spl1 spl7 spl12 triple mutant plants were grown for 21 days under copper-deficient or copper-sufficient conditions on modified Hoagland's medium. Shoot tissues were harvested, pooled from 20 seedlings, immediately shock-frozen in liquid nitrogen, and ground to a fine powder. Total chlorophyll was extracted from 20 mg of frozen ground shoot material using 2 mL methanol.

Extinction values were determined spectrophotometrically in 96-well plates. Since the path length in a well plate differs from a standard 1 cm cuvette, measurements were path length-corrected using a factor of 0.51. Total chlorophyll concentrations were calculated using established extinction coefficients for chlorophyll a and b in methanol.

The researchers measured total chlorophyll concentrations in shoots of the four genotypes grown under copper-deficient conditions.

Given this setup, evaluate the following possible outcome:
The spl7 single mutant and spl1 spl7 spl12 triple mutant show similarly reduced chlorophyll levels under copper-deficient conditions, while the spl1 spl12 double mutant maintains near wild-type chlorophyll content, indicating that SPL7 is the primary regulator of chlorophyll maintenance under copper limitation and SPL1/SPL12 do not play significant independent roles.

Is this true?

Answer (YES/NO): NO